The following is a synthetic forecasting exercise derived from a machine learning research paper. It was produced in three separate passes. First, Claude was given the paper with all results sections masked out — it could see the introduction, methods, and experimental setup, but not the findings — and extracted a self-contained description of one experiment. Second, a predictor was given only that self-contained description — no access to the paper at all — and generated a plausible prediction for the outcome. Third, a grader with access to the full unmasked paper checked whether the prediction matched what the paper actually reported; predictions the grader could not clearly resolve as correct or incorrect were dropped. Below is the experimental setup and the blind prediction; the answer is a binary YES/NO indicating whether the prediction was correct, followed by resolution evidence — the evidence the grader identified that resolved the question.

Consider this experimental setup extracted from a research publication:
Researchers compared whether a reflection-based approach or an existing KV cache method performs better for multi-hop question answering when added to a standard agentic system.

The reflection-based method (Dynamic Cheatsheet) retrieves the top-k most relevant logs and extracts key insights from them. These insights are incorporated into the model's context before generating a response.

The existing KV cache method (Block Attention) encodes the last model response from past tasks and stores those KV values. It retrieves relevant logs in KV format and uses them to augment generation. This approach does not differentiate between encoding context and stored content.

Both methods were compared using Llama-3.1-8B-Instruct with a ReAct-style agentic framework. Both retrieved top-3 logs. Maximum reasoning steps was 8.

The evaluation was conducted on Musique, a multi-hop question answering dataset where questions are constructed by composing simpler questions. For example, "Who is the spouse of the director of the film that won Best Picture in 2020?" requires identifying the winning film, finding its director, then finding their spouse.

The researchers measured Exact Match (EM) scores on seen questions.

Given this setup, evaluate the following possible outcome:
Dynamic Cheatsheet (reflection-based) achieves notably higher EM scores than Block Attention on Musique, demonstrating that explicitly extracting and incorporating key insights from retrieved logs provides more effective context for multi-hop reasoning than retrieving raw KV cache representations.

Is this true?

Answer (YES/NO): NO